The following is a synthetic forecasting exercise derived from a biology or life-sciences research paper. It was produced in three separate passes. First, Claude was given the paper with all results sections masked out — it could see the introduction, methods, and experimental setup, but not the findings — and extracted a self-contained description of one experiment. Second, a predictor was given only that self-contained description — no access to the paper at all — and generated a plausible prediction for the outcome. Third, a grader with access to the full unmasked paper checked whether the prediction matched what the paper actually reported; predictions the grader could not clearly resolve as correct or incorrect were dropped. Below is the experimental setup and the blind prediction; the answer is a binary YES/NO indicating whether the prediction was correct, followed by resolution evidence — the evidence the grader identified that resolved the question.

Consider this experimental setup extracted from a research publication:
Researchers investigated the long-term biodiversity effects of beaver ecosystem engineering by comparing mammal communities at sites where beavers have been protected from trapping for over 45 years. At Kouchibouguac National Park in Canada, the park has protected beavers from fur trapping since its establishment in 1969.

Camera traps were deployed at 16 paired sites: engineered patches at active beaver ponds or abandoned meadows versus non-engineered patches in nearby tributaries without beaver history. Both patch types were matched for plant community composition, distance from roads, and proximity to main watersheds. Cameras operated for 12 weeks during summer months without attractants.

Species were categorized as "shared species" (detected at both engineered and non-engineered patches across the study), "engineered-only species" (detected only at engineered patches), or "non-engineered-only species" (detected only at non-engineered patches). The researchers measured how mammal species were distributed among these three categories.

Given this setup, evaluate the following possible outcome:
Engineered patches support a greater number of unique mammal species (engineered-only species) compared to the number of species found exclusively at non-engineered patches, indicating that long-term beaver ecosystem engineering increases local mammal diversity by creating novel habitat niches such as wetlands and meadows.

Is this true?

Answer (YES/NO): YES